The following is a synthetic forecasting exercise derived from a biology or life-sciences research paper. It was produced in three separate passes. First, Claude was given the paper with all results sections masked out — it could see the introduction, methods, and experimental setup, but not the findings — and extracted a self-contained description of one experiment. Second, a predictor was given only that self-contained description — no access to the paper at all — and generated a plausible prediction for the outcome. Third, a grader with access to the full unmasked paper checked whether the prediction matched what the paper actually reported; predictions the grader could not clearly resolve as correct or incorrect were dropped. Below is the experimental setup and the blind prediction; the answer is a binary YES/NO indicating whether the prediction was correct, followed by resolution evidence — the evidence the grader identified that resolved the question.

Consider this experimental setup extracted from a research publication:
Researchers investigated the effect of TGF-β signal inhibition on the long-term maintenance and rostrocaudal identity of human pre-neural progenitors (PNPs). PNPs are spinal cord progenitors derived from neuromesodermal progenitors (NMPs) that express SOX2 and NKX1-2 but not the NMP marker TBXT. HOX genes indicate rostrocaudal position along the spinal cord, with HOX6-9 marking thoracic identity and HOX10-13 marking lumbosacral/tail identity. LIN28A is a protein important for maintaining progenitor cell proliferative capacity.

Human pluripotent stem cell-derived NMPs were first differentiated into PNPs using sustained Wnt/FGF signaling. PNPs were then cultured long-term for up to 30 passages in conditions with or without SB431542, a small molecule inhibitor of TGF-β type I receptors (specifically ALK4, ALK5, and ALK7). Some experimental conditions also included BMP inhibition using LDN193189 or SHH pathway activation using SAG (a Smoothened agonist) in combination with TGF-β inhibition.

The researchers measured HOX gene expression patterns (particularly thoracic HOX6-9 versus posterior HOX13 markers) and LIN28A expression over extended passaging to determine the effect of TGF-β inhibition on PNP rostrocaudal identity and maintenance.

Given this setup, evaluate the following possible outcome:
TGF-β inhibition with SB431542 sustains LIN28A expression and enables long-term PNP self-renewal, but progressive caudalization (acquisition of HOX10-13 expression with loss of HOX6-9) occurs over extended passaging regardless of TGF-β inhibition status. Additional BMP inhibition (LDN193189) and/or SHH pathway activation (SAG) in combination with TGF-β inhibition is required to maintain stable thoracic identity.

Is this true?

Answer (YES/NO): NO